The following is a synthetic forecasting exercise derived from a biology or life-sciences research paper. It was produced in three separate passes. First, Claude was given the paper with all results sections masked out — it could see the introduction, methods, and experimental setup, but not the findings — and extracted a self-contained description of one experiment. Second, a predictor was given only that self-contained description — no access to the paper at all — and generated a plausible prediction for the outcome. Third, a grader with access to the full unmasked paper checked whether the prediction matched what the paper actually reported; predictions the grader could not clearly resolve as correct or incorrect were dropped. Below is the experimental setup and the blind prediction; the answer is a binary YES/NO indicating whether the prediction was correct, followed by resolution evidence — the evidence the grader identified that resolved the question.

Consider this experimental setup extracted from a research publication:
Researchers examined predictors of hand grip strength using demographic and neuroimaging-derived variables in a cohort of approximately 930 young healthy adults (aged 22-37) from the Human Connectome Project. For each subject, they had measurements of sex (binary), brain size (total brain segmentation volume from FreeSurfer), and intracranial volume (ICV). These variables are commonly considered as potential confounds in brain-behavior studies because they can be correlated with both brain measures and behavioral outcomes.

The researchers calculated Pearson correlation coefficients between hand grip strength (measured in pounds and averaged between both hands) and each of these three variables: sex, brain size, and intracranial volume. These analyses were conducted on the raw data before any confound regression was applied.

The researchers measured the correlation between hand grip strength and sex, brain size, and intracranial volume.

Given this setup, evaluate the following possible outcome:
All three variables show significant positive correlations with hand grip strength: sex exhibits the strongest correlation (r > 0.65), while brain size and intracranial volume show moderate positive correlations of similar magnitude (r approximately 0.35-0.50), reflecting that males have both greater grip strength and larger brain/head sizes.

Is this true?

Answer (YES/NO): NO